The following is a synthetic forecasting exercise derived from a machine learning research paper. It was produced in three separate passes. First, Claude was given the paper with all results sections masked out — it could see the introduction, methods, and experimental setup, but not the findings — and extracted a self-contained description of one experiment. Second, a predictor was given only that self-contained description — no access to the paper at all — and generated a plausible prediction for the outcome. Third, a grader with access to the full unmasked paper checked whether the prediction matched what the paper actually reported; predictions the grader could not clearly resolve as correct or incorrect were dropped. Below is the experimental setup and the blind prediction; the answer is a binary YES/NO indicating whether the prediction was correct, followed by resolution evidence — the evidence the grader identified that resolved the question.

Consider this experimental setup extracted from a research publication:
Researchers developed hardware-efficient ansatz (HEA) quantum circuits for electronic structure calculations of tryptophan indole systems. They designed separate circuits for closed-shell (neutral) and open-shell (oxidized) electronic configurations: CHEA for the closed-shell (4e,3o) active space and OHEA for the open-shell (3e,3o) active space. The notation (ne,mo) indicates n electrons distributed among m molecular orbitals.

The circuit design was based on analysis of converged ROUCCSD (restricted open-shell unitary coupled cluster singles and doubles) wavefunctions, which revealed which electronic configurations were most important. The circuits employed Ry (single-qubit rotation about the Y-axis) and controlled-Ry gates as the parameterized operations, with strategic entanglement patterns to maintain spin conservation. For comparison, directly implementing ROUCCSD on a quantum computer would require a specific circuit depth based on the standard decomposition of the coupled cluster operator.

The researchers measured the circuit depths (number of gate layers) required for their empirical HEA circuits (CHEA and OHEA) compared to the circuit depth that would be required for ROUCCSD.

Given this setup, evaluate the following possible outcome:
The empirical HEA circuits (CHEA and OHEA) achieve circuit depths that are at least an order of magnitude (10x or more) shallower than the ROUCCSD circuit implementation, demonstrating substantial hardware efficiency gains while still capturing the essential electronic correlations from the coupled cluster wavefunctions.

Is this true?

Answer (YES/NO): NO